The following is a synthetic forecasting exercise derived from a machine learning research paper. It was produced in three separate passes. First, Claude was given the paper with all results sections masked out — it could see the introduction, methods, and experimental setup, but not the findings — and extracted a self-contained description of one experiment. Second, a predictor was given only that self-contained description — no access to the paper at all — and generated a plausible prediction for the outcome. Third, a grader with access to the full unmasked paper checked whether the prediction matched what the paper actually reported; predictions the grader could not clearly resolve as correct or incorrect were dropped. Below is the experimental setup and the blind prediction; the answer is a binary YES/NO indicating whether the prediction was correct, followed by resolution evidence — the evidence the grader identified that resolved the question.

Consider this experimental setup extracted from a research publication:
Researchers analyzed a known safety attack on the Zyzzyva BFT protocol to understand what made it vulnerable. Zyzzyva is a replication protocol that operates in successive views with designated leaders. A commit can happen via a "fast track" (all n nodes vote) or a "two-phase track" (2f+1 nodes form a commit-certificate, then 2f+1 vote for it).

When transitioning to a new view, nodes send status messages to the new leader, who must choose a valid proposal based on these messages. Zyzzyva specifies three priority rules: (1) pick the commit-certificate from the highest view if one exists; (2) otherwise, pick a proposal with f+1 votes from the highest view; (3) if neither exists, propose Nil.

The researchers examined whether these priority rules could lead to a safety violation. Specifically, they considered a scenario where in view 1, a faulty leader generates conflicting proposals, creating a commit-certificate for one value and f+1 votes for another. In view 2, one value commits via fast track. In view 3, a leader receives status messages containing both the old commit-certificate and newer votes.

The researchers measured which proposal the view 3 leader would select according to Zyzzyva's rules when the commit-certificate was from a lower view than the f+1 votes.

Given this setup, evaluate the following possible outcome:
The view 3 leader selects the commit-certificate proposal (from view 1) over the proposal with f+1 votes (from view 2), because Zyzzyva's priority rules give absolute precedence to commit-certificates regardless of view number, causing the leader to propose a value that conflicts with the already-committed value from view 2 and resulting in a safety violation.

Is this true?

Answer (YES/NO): YES